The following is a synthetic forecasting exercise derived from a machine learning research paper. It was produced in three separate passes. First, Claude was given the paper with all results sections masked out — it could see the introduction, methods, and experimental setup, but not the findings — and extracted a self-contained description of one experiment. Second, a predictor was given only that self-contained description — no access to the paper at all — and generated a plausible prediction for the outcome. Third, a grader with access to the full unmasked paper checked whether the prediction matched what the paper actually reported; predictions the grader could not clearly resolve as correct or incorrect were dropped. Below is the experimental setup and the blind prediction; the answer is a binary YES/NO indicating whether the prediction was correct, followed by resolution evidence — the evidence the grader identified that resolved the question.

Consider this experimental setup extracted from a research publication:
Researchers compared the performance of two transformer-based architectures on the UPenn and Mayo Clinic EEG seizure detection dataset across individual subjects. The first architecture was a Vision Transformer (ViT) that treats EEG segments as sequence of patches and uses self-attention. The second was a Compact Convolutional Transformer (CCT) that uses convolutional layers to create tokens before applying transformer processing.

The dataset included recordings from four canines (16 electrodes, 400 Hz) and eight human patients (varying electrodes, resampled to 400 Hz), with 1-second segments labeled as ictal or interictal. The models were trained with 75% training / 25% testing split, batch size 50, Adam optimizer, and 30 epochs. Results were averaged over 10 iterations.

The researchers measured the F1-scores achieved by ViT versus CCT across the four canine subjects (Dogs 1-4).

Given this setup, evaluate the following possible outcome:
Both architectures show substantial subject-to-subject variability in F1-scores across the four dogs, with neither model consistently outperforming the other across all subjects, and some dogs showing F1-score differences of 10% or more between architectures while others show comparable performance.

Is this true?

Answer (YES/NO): NO